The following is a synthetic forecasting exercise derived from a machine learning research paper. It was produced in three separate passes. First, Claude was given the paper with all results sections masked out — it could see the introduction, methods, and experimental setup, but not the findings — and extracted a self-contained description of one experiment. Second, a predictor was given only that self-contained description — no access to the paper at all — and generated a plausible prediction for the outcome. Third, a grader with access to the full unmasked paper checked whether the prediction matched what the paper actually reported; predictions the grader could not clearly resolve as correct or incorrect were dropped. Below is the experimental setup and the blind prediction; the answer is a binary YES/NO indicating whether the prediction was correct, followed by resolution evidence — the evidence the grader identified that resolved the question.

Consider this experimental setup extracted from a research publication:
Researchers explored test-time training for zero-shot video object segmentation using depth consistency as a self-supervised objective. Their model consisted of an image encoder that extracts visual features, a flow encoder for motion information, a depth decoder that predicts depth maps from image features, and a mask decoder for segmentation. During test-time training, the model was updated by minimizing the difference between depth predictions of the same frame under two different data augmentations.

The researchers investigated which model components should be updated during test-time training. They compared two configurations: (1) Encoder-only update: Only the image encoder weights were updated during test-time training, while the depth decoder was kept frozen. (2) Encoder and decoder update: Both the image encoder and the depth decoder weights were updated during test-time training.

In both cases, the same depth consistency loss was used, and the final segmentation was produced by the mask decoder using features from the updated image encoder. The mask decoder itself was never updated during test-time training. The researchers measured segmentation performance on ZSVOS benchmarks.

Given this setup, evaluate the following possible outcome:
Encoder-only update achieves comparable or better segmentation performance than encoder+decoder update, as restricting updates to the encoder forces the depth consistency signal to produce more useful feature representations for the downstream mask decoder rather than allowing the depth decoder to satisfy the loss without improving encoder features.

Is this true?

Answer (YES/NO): YES